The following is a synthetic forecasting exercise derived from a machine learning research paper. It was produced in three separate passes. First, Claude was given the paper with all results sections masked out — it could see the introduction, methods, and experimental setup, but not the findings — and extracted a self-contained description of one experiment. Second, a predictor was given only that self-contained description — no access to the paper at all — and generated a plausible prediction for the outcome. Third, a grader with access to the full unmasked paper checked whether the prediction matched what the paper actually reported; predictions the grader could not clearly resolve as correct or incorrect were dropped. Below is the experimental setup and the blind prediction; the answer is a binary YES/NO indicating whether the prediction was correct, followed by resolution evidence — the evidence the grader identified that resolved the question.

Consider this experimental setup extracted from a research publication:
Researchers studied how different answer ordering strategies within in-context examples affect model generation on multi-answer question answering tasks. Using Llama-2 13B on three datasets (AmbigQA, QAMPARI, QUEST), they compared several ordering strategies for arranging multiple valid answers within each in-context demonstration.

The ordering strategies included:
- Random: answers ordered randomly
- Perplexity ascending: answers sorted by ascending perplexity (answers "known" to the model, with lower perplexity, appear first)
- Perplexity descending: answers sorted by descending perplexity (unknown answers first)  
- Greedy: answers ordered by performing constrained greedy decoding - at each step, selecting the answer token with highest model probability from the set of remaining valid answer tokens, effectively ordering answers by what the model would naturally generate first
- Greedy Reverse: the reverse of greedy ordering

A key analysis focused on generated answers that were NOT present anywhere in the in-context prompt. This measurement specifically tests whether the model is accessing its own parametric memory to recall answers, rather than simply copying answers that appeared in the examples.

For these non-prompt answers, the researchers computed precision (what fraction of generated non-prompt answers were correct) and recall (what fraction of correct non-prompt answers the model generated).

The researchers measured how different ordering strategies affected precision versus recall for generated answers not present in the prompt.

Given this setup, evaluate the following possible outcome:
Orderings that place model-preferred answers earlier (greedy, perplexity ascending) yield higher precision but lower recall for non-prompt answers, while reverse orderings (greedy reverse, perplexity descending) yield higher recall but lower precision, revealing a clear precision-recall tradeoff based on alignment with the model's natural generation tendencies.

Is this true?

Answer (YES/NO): NO